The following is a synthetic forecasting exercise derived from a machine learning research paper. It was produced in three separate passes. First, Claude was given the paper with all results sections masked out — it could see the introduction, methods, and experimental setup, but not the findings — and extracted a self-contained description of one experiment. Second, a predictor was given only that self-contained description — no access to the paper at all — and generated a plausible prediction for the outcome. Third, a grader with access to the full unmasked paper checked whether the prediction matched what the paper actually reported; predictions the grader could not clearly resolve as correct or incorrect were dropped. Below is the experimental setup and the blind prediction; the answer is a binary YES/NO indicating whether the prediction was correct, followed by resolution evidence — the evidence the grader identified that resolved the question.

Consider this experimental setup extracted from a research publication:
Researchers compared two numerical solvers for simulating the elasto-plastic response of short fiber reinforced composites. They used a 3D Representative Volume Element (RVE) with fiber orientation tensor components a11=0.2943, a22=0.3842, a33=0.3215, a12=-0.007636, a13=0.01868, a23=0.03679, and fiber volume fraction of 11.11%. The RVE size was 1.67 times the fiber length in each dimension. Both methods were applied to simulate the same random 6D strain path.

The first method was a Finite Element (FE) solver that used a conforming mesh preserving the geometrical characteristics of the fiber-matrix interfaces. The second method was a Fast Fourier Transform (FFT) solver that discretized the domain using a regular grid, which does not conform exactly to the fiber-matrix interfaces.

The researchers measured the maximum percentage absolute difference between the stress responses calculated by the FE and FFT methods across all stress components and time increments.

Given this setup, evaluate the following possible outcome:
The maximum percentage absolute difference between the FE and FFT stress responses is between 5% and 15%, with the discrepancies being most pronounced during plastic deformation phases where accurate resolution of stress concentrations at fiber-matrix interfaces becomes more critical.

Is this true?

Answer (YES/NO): NO